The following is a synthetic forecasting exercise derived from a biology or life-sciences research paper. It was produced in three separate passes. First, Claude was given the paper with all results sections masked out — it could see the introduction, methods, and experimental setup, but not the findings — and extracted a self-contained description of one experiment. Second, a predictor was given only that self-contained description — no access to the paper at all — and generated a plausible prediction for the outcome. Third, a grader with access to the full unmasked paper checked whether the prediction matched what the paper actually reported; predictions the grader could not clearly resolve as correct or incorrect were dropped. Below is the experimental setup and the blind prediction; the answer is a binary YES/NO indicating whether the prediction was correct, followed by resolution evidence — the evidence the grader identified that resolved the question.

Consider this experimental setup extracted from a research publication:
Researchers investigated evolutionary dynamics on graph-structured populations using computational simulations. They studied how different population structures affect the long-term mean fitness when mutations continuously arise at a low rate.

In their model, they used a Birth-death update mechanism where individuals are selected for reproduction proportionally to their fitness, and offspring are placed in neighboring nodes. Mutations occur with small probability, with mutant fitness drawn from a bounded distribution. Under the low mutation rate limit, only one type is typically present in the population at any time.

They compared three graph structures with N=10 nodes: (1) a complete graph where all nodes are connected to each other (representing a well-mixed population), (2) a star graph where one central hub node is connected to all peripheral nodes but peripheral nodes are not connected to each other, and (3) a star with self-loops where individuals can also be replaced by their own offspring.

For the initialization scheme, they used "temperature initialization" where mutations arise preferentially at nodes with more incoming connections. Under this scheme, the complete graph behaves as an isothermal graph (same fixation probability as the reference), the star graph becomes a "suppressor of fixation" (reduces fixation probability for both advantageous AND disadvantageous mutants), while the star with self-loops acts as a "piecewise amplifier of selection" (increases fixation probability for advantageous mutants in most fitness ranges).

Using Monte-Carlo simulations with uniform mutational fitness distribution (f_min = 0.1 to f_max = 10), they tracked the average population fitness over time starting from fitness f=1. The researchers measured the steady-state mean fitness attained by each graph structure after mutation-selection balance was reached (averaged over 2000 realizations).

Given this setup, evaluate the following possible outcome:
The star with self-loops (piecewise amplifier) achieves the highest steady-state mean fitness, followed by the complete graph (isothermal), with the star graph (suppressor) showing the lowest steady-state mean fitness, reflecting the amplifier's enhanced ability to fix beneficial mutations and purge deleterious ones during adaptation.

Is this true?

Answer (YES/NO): NO